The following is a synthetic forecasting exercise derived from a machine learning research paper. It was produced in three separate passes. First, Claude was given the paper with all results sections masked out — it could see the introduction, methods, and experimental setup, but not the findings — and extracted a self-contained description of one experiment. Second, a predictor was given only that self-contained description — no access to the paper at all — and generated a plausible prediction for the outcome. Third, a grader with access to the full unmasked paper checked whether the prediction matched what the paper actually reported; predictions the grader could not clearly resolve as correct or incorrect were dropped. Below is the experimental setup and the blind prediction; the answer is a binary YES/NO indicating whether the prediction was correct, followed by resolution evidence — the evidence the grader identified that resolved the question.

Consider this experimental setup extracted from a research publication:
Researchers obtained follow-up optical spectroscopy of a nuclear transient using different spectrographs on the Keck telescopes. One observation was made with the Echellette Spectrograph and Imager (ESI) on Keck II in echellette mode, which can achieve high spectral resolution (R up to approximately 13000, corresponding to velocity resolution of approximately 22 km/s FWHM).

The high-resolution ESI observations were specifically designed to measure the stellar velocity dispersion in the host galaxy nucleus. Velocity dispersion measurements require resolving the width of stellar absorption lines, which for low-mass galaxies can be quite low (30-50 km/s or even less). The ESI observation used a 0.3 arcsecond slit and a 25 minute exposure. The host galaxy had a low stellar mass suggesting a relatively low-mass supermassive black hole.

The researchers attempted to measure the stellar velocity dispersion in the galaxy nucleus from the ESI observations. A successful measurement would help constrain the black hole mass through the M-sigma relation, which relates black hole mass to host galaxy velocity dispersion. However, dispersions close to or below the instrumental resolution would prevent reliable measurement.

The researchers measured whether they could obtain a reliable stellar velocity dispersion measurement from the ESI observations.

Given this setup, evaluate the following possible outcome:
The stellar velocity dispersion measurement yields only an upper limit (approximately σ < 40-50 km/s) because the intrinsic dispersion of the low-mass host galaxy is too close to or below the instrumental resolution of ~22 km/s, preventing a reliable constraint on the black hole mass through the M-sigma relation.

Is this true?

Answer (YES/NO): NO